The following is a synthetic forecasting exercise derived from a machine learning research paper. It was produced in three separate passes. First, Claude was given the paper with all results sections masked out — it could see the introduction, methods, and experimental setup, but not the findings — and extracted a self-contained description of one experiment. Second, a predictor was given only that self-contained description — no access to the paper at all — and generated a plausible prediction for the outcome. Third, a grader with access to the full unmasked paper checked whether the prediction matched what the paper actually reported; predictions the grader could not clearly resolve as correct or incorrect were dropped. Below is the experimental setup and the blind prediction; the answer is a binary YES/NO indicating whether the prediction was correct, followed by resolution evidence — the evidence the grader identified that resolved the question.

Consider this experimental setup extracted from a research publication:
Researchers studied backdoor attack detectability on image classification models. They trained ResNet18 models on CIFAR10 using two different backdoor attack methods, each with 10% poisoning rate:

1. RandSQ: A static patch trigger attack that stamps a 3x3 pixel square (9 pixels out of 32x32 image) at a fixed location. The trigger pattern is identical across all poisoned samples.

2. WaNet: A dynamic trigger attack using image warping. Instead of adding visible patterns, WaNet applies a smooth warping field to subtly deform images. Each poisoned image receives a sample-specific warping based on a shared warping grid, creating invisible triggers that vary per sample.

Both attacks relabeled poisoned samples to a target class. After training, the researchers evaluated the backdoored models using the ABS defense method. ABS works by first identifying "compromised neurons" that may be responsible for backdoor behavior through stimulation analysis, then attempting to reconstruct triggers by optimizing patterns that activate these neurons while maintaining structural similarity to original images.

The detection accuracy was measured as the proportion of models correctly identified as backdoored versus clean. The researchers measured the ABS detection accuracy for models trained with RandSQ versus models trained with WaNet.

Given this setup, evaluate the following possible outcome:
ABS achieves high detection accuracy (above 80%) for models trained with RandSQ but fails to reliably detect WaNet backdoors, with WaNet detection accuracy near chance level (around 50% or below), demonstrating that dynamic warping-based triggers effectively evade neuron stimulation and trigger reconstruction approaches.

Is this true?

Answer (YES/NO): NO